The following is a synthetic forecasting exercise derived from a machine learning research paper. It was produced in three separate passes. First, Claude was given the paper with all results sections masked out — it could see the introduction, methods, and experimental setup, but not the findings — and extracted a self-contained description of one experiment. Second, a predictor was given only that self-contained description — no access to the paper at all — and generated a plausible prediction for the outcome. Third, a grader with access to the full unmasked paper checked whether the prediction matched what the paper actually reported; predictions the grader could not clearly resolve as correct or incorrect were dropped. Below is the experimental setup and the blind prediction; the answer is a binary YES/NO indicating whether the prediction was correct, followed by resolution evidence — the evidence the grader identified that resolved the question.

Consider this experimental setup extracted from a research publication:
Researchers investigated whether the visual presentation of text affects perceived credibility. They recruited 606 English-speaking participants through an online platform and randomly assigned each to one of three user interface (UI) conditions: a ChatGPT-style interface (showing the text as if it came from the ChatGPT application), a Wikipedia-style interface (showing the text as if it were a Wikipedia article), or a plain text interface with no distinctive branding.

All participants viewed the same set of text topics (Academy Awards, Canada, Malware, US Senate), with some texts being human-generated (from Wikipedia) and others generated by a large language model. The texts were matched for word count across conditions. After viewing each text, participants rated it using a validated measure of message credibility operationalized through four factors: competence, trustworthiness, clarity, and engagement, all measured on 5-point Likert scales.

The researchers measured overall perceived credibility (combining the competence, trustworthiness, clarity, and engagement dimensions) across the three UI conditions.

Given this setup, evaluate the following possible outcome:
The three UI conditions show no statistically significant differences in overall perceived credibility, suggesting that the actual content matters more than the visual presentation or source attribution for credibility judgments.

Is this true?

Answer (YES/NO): YES